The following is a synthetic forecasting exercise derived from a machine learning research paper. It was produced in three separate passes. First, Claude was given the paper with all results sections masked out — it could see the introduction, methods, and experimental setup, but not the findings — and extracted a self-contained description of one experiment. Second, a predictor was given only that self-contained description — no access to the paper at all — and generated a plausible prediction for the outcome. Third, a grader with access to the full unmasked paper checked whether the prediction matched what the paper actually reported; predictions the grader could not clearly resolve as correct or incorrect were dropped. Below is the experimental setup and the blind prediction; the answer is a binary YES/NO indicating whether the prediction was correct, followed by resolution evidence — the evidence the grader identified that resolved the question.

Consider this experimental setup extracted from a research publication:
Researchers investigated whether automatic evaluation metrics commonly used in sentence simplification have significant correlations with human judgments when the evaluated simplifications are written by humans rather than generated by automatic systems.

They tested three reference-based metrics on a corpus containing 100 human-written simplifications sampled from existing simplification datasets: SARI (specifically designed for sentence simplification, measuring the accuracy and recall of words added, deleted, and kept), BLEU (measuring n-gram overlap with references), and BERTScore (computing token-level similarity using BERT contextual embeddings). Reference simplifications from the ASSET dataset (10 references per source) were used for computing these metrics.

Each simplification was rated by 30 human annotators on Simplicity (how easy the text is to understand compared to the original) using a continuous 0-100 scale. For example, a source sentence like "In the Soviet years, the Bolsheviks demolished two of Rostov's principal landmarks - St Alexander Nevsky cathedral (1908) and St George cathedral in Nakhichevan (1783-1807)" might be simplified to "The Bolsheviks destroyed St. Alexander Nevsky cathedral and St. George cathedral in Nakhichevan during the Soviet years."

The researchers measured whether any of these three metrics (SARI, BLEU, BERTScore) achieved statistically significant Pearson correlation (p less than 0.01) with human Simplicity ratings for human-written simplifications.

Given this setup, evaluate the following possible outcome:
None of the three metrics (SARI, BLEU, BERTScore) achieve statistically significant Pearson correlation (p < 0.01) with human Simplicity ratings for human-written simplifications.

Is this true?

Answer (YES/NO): YES